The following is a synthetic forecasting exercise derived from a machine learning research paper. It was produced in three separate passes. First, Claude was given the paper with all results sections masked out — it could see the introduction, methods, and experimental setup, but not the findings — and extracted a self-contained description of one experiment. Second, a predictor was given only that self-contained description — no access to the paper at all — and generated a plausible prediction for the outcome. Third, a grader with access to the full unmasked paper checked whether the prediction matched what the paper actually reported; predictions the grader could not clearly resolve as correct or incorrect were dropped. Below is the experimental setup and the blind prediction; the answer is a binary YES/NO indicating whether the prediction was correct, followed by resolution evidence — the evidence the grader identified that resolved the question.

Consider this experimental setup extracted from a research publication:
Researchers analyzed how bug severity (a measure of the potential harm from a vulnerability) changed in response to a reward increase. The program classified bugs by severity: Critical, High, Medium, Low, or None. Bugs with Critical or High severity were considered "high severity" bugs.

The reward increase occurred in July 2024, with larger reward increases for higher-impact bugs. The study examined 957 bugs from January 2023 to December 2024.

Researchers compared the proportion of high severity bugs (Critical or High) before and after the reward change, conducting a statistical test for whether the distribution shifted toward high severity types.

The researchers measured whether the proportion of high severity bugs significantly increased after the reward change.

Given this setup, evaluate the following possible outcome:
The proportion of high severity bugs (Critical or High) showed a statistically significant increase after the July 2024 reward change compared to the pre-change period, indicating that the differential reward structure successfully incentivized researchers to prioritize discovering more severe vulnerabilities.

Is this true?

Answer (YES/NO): NO